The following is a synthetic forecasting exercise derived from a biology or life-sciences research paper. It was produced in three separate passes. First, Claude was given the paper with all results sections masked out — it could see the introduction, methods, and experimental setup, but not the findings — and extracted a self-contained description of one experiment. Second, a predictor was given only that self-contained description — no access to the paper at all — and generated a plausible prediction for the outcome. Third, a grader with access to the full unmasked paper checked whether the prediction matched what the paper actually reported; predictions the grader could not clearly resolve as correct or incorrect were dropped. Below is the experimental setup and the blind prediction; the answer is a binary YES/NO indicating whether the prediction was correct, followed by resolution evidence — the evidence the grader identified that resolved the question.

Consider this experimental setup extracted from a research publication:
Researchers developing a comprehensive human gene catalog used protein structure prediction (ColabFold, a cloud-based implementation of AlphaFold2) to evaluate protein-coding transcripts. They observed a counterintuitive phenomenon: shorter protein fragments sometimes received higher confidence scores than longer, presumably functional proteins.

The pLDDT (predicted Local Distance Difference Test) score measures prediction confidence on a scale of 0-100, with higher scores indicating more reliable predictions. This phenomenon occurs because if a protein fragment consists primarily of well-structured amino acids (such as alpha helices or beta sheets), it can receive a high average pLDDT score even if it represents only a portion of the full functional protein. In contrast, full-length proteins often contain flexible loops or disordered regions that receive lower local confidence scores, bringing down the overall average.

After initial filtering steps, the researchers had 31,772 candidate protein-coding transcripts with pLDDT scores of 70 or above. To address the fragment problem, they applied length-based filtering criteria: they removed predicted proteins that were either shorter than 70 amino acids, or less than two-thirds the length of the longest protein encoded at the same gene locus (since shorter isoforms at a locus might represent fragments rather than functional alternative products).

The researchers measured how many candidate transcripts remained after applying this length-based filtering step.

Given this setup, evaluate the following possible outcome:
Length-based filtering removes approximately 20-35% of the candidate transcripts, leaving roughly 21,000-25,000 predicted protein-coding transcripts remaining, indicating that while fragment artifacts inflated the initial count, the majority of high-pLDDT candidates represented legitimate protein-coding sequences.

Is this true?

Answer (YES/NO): NO